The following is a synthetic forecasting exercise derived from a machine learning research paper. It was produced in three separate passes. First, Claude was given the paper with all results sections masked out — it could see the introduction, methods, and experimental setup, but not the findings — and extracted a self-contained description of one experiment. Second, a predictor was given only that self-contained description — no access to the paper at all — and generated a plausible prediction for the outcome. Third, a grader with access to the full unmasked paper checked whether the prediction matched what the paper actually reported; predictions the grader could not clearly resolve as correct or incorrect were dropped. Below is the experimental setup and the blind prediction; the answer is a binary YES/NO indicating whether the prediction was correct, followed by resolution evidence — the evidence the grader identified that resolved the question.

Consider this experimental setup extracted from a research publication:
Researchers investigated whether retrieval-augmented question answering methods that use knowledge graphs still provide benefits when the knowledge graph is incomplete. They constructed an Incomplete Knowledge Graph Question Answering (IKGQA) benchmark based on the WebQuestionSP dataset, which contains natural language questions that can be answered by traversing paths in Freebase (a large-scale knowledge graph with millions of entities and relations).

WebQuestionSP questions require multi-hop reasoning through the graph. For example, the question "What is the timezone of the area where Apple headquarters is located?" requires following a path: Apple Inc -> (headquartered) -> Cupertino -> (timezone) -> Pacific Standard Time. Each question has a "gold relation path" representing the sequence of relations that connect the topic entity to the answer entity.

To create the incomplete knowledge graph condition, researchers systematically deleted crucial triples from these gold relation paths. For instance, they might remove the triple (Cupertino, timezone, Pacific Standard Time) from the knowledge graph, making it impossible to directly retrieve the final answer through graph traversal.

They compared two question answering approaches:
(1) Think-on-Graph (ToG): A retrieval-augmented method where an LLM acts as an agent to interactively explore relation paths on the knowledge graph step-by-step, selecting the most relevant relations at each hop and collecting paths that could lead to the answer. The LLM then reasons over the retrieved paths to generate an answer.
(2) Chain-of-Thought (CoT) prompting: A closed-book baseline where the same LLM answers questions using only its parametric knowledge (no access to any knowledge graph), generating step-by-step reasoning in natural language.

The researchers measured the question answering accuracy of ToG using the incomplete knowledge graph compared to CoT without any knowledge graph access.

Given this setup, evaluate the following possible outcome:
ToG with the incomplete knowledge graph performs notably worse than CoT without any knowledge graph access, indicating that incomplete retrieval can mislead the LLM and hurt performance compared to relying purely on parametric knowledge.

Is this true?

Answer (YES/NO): YES